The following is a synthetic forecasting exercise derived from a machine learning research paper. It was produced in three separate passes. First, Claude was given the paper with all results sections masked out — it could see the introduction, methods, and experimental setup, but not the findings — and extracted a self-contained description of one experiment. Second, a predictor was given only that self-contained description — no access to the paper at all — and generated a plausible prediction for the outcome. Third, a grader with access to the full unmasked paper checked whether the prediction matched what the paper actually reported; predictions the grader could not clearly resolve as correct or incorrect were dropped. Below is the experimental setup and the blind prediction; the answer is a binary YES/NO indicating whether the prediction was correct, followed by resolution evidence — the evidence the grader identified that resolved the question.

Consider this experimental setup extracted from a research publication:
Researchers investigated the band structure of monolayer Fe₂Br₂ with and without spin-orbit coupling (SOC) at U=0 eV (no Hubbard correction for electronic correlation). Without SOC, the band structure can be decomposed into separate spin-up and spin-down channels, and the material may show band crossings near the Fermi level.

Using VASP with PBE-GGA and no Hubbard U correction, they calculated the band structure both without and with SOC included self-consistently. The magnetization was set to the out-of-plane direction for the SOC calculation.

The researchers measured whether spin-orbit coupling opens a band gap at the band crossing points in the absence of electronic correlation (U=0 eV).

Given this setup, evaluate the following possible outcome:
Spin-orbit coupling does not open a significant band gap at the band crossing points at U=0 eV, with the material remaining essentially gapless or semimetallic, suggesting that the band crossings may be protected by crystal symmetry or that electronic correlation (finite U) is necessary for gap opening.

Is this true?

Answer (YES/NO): YES